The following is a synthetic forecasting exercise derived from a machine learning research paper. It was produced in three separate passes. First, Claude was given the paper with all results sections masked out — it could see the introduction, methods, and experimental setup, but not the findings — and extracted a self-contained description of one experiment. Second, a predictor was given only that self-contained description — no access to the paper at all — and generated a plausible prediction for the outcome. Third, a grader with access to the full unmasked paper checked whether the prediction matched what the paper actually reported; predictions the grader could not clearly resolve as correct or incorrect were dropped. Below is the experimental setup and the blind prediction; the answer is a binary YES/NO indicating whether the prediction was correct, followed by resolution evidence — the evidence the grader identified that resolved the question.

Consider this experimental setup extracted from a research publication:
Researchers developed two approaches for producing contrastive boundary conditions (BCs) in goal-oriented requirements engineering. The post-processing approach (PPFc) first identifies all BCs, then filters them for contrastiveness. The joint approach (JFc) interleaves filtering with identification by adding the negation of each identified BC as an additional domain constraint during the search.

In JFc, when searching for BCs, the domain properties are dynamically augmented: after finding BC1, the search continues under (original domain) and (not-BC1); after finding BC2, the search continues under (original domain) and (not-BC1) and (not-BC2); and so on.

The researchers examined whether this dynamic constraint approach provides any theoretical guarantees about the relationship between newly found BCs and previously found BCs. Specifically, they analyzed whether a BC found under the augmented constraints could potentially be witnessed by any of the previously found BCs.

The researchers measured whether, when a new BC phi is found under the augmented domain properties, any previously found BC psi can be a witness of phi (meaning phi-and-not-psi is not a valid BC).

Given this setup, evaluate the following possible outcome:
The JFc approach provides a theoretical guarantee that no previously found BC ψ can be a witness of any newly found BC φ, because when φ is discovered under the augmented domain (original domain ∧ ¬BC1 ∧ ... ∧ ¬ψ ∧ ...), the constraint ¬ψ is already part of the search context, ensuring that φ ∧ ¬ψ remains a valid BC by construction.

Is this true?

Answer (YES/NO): YES